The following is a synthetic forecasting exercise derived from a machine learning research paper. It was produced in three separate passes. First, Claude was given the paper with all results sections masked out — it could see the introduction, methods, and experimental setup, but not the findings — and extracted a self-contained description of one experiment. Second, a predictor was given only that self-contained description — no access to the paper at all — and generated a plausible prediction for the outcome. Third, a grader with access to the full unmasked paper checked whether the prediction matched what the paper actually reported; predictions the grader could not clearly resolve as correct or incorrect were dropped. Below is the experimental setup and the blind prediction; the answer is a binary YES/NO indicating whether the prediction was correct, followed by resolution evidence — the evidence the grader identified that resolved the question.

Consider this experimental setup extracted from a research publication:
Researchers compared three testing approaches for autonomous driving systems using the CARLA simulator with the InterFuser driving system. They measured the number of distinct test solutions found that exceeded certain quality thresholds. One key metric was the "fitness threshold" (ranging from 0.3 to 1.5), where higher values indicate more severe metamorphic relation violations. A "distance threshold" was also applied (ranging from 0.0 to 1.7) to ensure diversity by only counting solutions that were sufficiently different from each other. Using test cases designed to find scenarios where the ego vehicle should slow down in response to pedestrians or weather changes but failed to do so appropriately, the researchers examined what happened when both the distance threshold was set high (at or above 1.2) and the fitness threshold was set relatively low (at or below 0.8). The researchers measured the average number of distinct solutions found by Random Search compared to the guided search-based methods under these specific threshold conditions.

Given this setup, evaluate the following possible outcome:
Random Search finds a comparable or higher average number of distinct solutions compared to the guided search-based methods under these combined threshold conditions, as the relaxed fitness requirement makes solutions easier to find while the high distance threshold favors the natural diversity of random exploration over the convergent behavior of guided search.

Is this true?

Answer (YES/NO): YES